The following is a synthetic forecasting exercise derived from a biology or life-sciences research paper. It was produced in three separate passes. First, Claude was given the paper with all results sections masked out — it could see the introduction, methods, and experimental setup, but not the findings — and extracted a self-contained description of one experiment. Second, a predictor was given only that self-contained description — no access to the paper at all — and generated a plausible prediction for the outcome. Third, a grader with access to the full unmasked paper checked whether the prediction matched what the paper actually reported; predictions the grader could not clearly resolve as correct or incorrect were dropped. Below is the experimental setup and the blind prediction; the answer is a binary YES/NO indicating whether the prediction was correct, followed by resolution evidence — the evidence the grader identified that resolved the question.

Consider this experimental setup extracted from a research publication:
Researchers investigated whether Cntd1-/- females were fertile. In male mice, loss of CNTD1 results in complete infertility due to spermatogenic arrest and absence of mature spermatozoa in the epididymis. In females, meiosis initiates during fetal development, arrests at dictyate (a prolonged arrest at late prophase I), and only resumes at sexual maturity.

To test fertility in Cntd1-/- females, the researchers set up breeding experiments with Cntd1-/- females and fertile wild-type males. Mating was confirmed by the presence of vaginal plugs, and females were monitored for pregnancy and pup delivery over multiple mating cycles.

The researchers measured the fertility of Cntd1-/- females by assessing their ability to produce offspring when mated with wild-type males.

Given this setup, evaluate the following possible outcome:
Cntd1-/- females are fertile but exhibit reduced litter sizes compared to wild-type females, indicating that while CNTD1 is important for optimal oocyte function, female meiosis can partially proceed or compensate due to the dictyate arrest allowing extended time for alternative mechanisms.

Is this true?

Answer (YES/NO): NO